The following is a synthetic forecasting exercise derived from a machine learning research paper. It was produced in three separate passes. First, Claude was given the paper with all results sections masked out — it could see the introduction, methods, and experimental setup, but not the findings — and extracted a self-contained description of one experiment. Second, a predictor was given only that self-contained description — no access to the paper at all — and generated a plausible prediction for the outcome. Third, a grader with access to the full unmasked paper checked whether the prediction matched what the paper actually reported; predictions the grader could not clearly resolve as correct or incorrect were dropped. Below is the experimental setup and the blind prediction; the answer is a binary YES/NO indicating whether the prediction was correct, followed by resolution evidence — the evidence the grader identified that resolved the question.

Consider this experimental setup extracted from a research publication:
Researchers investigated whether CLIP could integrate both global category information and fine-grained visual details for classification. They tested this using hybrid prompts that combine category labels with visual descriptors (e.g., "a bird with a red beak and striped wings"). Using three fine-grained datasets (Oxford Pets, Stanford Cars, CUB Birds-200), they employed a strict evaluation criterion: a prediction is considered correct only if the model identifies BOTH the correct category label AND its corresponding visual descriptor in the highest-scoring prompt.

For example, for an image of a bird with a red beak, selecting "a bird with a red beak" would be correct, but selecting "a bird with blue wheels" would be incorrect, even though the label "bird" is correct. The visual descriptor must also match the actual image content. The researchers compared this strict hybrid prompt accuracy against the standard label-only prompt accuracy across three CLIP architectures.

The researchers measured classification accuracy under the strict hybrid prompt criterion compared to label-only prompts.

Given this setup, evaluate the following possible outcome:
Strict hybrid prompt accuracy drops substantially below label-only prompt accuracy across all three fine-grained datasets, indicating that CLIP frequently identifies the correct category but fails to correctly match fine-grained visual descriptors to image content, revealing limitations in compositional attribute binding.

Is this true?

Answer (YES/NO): YES